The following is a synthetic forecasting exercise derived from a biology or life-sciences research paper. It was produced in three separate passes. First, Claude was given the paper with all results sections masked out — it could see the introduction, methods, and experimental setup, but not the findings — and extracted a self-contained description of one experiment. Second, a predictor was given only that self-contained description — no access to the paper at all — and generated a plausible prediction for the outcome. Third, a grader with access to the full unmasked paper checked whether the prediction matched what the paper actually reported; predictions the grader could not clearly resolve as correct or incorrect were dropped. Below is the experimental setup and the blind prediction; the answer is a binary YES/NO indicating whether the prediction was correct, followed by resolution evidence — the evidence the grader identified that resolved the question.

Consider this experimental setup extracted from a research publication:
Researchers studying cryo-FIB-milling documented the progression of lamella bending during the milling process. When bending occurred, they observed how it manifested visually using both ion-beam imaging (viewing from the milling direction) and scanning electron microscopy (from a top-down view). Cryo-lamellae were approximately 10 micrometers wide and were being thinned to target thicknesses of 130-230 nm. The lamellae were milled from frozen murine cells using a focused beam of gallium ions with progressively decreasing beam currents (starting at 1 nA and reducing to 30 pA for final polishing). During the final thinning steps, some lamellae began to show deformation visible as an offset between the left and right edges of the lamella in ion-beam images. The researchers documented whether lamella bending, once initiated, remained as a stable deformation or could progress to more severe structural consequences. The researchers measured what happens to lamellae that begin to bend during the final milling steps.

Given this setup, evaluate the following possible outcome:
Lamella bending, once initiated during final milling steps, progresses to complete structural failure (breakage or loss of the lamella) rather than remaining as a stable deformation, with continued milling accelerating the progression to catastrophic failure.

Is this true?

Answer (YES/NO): YES